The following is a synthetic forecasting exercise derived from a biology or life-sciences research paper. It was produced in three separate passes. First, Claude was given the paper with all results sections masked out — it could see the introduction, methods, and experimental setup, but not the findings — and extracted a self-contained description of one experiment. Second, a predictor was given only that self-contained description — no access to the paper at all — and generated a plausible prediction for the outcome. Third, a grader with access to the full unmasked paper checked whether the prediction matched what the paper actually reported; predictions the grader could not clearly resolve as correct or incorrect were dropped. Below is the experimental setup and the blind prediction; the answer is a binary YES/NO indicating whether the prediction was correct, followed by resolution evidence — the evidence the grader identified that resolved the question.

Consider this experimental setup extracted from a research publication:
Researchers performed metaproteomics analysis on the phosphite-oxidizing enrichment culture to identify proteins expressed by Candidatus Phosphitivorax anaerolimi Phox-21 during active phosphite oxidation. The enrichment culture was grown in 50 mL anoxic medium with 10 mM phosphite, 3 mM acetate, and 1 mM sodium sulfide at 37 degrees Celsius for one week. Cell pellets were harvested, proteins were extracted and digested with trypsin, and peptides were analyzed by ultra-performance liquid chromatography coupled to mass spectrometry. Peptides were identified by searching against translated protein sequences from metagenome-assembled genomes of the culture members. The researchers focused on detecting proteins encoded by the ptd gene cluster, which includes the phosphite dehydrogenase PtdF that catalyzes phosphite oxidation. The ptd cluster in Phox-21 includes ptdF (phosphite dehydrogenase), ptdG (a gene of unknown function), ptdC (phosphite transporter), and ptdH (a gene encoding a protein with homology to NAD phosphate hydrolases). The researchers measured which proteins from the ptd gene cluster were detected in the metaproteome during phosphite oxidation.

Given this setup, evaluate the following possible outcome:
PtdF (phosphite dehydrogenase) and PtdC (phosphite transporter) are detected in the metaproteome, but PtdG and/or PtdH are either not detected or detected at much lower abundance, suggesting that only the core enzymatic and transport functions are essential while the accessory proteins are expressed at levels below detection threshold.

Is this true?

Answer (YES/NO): YES